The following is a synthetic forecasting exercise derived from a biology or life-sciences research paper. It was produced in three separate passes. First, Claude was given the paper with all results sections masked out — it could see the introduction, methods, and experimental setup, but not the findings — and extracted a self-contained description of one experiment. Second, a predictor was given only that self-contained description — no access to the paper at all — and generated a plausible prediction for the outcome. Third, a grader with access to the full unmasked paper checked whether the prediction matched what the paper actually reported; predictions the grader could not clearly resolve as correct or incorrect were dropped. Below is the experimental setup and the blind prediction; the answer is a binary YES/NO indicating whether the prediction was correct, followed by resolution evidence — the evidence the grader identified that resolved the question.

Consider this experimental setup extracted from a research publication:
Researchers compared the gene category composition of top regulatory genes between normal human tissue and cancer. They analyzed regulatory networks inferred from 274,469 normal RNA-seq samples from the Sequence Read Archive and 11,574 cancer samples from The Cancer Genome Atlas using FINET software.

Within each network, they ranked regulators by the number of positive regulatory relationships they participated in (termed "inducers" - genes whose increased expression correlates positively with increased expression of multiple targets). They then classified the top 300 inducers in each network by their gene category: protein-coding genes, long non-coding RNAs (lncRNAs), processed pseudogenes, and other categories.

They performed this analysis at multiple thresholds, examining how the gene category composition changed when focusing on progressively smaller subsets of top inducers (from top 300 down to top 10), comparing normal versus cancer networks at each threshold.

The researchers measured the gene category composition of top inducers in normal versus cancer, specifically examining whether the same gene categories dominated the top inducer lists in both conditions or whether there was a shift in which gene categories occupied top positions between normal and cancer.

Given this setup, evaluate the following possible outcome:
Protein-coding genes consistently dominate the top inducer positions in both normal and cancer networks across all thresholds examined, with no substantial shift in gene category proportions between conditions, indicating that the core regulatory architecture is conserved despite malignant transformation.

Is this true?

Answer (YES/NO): NO